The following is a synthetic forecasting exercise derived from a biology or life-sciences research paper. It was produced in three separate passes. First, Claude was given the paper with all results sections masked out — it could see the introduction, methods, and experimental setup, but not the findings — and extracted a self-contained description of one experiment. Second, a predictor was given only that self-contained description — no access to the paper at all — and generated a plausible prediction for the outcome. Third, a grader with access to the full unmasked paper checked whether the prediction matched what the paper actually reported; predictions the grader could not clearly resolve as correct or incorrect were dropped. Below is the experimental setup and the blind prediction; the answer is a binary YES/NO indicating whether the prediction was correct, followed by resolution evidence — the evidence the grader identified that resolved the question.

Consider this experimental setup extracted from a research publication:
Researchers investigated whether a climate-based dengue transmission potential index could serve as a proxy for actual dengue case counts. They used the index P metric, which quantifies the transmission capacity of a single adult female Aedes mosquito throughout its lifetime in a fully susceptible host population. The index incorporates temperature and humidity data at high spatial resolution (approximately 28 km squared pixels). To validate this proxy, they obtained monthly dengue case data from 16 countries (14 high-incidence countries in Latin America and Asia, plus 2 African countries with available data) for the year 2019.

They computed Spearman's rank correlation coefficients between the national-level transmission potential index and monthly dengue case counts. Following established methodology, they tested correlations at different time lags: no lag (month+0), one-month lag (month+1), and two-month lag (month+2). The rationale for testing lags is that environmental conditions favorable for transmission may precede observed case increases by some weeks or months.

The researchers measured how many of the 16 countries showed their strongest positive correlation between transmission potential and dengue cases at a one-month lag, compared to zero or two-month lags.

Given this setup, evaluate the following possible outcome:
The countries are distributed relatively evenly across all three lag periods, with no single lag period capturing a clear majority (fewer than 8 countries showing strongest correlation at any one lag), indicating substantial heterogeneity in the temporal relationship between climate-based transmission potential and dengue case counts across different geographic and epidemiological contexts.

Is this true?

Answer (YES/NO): NO